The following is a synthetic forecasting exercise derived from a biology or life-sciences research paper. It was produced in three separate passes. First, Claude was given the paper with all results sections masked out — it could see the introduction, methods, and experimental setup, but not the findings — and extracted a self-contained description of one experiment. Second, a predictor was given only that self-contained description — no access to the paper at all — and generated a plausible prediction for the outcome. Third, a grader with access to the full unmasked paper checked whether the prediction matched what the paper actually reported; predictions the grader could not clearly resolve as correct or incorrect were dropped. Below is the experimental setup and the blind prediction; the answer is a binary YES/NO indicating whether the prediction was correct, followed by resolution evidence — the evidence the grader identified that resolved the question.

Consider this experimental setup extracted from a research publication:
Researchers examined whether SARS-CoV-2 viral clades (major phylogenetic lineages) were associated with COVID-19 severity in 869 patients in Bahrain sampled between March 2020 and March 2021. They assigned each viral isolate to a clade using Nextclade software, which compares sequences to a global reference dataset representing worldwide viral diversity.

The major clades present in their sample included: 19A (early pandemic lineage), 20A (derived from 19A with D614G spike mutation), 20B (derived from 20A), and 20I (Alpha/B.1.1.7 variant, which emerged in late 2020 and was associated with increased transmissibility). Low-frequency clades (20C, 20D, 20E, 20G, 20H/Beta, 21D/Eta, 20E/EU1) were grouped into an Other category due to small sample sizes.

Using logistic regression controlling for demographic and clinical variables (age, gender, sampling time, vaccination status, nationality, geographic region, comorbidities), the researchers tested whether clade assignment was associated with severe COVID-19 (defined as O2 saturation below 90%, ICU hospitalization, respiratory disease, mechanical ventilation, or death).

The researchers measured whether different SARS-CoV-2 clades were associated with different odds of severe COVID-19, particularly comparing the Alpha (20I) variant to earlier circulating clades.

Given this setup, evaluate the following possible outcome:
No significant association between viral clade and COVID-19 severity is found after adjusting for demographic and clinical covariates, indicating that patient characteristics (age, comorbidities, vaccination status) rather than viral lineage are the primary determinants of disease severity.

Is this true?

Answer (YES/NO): YES